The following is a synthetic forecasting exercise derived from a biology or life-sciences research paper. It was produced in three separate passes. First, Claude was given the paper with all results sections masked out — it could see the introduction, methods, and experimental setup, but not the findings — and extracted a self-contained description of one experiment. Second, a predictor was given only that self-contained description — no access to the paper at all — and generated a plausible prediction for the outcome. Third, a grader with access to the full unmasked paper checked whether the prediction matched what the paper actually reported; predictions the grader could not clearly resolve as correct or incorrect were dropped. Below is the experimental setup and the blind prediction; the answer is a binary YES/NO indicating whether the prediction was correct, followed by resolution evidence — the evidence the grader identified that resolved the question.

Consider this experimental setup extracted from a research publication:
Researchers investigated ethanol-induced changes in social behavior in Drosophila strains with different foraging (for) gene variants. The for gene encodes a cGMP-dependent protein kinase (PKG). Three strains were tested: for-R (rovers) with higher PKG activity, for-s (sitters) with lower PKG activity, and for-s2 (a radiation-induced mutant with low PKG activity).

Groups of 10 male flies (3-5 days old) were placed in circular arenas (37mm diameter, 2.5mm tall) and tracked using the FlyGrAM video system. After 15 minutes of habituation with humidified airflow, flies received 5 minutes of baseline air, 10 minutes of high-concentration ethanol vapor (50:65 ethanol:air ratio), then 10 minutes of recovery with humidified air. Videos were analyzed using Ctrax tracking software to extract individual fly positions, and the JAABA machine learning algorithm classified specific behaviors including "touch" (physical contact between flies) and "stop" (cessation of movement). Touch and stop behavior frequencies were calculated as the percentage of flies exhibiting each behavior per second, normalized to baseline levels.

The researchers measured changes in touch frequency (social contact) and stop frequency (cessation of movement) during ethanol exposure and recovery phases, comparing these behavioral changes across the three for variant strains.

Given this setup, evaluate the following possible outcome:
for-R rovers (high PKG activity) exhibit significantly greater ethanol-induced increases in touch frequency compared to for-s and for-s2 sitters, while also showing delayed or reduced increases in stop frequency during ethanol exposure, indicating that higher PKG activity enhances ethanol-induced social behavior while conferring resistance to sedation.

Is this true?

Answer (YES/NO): NO